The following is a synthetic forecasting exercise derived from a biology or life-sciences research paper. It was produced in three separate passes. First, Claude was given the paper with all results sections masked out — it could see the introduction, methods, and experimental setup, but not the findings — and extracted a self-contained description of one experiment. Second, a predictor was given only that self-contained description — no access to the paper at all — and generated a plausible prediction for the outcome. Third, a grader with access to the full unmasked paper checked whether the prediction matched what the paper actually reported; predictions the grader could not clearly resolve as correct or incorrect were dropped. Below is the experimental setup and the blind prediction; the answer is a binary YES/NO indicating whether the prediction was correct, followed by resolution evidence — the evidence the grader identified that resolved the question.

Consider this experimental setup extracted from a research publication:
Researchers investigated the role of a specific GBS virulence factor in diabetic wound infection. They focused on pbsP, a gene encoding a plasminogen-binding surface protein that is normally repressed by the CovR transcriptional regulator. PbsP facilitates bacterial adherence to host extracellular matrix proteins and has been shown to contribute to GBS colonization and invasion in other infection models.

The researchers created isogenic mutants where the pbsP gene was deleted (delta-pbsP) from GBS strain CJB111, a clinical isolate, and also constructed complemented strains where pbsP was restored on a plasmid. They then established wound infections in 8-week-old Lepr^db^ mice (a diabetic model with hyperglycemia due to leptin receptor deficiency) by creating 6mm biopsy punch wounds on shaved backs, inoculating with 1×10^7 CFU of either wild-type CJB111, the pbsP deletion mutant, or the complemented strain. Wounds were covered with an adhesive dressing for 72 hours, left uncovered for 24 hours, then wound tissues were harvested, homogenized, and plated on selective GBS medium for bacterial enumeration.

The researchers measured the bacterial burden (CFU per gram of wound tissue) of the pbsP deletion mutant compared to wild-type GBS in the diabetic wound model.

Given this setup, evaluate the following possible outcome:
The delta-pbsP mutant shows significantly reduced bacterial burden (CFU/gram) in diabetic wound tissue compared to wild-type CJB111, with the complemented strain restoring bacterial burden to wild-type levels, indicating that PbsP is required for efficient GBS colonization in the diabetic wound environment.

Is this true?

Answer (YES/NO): NO